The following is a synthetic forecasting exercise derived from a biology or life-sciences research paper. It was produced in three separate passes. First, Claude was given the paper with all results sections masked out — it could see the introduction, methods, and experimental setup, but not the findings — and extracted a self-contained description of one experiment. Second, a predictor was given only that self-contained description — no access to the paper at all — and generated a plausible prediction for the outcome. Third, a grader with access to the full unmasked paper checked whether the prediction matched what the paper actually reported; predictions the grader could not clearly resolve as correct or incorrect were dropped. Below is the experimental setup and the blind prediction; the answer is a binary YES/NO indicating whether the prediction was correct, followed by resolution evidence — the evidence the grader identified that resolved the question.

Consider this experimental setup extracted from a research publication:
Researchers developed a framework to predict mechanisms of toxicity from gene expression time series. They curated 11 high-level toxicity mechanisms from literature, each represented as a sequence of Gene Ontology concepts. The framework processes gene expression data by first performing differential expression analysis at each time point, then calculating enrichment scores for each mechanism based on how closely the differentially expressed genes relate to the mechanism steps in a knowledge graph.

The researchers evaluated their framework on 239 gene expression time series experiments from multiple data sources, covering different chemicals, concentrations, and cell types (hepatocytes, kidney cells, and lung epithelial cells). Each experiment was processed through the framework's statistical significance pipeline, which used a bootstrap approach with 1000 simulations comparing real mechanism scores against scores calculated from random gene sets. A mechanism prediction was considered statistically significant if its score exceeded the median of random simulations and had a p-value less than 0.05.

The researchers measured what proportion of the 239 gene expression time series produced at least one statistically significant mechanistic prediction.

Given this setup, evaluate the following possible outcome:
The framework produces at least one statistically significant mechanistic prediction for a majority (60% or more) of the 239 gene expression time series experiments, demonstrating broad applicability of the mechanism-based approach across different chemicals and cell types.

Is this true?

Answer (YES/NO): YES